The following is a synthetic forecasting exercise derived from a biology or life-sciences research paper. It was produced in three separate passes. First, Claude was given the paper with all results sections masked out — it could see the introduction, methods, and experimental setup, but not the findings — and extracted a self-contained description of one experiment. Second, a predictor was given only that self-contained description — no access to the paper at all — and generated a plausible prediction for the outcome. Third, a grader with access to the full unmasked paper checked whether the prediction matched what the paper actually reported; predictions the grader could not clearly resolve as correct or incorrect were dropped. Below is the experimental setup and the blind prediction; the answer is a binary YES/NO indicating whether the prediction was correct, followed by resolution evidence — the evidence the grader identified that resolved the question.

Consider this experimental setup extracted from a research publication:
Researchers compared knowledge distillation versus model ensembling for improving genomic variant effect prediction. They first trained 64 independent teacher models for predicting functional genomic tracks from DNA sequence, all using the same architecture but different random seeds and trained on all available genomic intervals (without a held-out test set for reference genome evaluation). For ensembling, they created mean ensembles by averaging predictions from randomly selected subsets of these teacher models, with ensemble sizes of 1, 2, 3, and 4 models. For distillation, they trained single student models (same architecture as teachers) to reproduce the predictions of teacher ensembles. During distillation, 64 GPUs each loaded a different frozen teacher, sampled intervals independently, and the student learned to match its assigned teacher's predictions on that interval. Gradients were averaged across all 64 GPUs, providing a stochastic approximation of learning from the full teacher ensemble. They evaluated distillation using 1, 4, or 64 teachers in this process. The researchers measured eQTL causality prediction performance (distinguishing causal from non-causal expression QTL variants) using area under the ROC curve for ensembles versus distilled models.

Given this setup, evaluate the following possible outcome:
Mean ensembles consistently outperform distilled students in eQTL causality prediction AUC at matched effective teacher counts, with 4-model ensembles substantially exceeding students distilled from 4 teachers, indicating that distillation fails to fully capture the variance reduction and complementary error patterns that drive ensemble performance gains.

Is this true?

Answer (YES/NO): NO